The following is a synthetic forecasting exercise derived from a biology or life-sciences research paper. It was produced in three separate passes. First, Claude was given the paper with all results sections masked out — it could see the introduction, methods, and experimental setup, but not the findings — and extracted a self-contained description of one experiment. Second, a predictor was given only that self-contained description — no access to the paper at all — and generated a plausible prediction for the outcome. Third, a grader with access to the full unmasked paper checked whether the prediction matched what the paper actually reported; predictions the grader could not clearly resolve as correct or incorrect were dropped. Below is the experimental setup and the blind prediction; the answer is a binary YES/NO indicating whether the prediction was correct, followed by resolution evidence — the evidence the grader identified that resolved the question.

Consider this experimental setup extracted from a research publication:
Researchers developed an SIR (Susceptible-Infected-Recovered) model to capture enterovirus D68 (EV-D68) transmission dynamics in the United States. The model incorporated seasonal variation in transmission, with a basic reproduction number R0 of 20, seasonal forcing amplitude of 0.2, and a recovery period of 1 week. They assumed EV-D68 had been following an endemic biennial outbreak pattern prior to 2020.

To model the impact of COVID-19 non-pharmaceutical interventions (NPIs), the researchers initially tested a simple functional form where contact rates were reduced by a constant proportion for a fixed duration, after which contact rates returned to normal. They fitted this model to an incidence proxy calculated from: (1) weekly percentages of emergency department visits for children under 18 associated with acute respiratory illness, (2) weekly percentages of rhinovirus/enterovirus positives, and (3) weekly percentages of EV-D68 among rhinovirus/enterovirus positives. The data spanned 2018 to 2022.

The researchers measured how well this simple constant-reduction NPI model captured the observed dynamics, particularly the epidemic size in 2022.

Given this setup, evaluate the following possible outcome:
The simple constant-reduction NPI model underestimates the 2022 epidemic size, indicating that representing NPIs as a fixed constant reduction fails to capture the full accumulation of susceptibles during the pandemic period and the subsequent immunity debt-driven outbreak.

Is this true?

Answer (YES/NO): NO